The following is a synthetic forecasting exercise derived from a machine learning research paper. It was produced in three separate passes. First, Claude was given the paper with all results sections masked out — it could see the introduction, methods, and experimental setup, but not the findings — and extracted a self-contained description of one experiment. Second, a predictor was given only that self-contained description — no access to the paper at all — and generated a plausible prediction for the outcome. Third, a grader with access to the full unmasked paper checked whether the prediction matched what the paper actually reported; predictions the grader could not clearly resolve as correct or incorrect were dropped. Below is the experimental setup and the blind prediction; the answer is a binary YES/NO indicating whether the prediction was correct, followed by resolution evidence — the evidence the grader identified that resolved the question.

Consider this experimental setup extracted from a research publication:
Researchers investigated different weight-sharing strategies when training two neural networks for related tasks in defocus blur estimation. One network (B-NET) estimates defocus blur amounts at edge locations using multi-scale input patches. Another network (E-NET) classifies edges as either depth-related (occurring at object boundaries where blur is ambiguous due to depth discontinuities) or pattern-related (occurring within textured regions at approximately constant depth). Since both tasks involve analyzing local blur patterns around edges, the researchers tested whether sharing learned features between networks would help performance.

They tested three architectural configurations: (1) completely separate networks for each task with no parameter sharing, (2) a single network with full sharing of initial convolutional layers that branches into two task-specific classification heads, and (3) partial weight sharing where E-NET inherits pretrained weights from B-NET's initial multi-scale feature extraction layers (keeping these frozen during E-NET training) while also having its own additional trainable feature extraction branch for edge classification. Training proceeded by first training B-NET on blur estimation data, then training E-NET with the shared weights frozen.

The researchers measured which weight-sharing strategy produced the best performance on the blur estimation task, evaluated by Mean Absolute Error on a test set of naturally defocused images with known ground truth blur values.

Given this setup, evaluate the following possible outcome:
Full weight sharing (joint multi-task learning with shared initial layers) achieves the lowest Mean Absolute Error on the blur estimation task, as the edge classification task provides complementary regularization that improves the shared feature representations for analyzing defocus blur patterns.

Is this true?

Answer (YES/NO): NO